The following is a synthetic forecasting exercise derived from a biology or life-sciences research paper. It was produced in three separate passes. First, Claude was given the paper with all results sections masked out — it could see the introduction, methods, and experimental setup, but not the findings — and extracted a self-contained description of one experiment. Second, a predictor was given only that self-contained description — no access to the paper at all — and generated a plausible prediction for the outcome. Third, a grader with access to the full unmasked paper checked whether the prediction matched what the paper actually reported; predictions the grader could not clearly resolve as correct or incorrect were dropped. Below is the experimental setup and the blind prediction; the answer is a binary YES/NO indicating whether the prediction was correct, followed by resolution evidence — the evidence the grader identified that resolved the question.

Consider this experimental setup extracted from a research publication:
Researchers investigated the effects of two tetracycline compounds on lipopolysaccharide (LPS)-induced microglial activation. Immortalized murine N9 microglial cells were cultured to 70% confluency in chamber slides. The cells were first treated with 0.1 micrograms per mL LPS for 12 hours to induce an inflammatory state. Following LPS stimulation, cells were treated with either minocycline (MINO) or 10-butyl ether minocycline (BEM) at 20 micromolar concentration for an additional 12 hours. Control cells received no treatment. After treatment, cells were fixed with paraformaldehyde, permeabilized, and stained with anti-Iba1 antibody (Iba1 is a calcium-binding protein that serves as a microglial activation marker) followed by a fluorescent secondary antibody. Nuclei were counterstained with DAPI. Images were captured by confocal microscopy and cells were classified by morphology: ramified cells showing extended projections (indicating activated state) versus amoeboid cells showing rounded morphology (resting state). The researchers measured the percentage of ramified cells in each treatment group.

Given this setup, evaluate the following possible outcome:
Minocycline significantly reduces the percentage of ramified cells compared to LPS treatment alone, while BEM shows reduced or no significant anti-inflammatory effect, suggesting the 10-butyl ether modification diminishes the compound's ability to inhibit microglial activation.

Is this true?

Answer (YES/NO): NO